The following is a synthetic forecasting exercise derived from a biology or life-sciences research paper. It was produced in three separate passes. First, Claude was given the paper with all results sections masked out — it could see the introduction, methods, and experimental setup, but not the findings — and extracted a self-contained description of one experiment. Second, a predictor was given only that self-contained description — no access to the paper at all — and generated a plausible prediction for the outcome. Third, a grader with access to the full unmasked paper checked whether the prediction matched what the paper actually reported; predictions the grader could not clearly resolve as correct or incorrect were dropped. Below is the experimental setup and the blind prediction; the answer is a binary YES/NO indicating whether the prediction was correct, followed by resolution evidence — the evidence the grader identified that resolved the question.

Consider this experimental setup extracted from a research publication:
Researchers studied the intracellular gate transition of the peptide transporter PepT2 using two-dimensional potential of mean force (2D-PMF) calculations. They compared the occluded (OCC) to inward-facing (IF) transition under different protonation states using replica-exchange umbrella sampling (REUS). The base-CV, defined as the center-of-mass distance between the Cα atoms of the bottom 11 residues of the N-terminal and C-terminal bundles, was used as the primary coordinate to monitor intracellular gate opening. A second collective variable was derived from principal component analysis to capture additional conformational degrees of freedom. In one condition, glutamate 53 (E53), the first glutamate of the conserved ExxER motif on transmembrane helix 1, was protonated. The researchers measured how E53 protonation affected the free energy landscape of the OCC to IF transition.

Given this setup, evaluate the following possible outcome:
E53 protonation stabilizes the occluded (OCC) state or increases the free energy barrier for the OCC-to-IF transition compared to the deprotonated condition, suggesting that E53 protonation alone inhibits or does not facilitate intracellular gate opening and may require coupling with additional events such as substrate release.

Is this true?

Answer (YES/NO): NO